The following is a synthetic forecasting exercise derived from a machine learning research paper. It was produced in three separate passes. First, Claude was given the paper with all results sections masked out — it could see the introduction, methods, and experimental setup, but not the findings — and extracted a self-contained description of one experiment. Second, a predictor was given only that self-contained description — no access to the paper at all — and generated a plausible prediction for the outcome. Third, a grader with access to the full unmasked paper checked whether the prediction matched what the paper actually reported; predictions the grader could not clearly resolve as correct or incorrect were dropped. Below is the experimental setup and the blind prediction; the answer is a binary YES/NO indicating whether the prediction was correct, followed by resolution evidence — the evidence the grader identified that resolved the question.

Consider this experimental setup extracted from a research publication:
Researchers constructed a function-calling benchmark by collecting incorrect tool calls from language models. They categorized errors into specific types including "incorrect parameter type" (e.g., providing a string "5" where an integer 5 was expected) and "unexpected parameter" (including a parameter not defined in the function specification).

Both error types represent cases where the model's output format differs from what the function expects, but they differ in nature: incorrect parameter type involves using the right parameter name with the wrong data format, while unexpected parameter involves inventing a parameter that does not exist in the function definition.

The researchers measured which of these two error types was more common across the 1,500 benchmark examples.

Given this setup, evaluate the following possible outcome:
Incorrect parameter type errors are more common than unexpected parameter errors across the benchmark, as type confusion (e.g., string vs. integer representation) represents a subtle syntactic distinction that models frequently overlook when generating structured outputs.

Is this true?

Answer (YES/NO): YES